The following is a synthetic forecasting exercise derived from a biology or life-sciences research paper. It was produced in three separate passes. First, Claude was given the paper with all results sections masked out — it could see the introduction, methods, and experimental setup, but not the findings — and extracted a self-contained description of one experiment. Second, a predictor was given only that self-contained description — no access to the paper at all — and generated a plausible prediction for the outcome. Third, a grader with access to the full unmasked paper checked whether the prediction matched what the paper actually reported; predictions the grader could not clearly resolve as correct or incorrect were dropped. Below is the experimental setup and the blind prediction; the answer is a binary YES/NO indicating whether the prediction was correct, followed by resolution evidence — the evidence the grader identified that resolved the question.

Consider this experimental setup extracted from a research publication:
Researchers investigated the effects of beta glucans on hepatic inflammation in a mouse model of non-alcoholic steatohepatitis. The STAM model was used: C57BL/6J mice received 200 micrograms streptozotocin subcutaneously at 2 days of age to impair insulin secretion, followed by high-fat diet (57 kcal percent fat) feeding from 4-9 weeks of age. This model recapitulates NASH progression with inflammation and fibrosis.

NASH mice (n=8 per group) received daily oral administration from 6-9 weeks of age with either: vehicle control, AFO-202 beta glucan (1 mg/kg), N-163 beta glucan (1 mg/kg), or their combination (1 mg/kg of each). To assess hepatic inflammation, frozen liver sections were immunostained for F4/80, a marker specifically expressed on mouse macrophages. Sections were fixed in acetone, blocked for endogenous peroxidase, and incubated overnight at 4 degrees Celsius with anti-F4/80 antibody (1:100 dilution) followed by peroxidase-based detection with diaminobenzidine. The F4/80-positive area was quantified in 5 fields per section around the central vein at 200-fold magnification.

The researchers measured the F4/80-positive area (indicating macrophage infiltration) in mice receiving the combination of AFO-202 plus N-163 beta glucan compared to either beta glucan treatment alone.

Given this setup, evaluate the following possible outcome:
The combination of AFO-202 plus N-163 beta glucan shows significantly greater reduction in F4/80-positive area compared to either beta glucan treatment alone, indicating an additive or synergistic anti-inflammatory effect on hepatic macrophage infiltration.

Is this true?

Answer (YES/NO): NO